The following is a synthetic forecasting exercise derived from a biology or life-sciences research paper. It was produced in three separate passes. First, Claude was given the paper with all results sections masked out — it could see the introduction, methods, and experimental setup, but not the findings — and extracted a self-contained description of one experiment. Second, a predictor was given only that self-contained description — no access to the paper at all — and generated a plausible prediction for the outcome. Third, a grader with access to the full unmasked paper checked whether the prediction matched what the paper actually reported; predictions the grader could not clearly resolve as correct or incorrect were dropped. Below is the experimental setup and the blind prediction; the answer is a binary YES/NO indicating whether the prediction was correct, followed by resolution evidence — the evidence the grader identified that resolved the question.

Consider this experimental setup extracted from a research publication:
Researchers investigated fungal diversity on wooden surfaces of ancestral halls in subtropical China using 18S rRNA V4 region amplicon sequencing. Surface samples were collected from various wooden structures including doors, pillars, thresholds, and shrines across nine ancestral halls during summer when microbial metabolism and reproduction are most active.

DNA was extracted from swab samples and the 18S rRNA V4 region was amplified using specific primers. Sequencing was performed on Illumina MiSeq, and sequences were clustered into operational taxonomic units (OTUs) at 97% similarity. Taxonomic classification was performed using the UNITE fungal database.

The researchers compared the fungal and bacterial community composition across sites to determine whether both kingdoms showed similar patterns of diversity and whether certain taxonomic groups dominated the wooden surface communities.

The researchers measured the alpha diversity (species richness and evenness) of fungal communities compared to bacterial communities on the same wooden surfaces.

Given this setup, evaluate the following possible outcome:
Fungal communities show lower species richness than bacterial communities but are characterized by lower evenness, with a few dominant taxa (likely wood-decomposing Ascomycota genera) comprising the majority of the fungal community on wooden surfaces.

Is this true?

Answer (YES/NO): NO